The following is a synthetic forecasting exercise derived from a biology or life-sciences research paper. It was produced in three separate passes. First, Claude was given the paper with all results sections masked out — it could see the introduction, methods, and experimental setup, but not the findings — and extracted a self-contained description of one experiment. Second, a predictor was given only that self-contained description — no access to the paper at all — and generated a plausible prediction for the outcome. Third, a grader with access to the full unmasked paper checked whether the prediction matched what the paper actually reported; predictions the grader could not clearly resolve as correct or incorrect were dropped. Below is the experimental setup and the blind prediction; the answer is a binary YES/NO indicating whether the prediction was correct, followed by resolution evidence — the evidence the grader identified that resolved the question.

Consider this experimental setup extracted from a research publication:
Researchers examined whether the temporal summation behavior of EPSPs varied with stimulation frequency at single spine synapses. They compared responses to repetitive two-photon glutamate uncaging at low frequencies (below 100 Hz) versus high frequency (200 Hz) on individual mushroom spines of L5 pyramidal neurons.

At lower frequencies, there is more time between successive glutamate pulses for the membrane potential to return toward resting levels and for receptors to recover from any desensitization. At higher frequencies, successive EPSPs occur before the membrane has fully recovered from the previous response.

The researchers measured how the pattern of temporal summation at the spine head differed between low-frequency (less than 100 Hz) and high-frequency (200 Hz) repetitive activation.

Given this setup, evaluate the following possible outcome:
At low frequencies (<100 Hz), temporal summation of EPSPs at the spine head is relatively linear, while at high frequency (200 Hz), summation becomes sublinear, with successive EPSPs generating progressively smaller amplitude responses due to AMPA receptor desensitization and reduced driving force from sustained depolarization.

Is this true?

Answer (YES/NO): NO